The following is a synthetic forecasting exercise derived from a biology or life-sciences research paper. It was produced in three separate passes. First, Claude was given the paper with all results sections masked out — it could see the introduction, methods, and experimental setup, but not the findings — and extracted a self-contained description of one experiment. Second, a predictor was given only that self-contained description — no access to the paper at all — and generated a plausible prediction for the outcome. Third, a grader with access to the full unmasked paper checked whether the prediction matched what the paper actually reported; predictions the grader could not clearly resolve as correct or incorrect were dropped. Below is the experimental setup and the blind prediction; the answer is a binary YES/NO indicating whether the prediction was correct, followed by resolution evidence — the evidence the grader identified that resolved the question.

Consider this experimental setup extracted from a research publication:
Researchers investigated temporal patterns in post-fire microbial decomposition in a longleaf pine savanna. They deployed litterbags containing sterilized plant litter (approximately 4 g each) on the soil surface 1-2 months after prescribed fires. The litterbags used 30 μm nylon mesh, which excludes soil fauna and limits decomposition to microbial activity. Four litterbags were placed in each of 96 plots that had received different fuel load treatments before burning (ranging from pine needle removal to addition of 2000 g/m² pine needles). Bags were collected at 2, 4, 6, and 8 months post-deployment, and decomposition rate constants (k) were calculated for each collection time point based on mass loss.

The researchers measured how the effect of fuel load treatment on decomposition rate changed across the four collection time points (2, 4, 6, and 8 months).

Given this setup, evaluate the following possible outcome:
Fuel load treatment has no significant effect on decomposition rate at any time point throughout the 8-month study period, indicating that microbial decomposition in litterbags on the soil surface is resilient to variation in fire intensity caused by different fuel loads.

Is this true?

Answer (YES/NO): NO